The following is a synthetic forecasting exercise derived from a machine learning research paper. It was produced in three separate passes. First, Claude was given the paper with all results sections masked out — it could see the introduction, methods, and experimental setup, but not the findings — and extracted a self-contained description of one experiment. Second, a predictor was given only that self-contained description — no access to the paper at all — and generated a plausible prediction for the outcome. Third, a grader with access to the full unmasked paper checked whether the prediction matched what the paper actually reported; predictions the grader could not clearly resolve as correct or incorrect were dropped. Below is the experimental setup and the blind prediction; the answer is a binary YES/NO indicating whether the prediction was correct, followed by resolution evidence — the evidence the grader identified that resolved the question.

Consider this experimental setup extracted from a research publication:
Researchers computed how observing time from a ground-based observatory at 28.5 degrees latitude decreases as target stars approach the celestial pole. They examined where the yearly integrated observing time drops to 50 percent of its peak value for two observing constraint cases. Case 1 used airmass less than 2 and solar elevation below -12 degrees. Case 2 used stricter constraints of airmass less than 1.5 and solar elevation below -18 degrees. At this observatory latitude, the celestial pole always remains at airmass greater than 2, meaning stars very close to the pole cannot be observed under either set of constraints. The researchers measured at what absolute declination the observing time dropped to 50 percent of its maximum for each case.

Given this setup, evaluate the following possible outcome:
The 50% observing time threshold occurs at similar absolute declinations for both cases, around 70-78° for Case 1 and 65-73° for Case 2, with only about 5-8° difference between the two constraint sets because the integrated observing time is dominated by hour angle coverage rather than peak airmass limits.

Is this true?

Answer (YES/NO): NO